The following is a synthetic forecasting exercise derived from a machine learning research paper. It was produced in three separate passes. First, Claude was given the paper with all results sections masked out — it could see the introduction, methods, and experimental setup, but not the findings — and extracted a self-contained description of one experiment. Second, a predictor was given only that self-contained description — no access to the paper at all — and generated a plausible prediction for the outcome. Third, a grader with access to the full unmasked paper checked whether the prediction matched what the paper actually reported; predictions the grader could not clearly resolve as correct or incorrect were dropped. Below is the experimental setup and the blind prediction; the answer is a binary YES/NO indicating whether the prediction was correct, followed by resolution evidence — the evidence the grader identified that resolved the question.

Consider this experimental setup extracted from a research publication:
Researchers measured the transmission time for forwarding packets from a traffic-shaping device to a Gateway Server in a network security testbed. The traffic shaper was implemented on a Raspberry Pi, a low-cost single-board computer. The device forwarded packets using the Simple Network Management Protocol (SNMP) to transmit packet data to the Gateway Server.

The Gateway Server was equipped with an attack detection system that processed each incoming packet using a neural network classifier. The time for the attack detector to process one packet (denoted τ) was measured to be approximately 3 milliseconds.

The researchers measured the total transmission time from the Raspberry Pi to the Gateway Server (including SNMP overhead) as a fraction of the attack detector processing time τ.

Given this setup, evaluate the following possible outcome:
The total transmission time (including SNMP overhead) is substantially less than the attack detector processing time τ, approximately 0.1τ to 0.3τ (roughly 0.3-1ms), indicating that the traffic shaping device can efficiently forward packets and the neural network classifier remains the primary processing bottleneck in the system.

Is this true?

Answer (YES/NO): NO